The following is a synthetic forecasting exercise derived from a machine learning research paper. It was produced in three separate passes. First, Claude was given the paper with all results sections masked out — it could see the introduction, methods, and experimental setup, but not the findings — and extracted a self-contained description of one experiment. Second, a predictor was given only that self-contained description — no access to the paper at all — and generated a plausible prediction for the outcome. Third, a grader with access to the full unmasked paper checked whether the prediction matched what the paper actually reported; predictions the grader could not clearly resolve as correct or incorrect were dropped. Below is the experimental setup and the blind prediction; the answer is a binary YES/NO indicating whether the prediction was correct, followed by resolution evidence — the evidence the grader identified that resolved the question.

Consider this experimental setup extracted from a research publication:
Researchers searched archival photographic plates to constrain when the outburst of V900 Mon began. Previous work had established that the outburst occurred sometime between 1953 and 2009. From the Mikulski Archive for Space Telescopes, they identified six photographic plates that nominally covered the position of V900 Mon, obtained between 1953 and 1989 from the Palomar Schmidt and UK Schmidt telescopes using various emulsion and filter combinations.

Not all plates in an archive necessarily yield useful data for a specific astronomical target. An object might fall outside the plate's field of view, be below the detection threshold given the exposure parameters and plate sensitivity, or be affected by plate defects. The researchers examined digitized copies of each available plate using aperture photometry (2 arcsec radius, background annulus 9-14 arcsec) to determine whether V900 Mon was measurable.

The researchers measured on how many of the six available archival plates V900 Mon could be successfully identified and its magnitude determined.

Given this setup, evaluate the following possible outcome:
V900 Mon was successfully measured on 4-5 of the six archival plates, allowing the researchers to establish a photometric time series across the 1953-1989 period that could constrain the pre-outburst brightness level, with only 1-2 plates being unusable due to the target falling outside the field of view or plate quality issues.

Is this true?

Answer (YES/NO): YES